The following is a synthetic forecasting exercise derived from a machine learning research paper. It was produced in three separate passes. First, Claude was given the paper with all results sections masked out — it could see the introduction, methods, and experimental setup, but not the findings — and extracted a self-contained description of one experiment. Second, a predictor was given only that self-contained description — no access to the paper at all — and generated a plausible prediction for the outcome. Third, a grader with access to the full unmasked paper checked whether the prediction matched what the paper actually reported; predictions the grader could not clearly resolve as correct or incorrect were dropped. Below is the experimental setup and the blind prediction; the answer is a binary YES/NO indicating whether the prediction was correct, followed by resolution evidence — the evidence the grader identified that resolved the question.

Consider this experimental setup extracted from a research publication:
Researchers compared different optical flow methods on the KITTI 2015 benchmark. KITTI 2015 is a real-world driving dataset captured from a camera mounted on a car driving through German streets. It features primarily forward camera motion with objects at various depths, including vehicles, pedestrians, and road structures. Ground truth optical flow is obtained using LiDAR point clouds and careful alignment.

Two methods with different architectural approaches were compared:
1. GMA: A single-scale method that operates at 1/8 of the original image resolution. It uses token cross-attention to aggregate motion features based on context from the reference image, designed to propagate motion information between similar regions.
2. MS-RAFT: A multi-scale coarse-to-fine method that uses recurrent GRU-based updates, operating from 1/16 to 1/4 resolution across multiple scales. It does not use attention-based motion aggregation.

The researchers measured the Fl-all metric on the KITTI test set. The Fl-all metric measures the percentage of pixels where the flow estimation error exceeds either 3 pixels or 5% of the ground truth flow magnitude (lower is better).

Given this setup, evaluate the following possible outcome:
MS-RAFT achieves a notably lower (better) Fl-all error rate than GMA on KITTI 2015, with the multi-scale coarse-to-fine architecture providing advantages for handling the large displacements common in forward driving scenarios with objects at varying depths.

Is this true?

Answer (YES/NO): NO